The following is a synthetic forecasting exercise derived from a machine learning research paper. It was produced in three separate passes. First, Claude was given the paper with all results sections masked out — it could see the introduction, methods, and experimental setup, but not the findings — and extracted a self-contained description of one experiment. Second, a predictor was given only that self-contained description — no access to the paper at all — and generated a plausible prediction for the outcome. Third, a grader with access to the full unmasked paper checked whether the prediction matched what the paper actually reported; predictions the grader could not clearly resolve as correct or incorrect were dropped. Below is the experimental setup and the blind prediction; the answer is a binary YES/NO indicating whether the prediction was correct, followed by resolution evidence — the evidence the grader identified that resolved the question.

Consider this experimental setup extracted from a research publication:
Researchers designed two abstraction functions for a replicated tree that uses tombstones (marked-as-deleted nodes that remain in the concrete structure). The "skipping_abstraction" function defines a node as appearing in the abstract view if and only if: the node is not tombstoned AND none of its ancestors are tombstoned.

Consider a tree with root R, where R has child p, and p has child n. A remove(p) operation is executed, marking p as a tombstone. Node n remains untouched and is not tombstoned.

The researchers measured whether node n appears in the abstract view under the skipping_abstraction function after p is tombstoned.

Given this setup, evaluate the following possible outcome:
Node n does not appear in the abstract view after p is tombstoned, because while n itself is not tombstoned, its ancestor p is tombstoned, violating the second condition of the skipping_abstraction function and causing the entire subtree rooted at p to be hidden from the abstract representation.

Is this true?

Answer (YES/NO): YES